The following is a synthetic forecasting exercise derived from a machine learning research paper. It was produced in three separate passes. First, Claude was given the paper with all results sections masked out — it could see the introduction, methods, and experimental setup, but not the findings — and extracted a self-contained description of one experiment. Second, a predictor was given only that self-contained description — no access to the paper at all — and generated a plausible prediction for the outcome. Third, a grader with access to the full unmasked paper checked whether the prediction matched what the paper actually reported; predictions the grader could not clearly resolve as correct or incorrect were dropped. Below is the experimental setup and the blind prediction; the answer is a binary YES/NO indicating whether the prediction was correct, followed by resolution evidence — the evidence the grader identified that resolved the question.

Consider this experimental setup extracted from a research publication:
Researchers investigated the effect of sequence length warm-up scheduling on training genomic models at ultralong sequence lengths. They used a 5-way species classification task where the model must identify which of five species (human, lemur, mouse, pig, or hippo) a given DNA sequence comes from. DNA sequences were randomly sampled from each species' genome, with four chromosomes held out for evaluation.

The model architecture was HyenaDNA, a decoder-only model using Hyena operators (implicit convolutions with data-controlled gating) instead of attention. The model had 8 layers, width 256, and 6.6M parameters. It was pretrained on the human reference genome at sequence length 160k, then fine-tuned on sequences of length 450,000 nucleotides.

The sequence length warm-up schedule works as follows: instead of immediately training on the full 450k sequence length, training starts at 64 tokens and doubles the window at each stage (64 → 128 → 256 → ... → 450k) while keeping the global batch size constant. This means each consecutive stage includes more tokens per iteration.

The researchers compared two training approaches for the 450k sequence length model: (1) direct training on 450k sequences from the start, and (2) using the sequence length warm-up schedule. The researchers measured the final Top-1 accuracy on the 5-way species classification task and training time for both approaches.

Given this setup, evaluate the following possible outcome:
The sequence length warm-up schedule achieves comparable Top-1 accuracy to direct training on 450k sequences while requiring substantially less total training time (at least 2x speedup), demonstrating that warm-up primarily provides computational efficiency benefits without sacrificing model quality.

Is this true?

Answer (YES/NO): NO